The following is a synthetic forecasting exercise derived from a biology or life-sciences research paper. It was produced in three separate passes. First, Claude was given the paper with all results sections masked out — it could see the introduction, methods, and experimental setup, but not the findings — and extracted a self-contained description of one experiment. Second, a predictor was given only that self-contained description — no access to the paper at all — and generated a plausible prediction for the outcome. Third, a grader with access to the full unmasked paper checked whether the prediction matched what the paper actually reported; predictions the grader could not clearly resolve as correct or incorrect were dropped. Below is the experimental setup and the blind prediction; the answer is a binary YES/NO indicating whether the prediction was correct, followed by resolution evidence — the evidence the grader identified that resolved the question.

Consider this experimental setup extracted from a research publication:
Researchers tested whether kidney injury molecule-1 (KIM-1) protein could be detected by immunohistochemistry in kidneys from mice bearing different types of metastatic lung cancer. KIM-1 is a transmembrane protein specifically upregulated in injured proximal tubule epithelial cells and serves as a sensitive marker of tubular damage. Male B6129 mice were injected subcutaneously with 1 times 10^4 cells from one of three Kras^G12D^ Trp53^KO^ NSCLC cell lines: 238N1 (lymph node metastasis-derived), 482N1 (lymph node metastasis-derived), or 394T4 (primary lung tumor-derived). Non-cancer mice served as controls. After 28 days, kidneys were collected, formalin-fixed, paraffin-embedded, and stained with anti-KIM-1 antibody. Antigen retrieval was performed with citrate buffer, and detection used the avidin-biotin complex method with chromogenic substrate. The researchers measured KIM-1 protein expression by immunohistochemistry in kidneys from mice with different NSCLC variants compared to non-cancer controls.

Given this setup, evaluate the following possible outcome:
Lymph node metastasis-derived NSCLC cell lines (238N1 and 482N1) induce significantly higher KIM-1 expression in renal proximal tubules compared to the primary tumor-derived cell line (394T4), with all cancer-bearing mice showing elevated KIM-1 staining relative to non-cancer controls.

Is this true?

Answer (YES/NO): NO